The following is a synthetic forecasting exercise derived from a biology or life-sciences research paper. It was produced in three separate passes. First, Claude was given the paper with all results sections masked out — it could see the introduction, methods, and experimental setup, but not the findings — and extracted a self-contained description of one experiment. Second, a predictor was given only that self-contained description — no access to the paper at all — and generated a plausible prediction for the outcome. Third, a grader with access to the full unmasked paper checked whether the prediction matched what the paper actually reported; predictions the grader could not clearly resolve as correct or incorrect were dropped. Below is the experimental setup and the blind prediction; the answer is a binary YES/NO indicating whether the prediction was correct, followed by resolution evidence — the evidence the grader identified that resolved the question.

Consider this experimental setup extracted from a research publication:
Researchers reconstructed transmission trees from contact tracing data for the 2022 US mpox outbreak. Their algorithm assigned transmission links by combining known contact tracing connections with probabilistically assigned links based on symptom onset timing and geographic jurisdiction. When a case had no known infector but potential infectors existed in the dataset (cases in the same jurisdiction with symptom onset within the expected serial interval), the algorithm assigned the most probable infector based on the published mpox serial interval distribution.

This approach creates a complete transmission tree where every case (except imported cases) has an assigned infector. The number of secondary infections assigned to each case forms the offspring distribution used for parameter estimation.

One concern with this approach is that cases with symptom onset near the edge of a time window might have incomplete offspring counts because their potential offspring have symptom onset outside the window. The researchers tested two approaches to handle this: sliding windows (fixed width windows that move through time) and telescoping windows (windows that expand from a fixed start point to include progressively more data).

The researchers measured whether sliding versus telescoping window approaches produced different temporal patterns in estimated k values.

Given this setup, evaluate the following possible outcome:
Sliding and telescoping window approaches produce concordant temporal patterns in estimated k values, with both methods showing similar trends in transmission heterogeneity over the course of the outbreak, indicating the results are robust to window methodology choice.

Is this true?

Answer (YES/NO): NO